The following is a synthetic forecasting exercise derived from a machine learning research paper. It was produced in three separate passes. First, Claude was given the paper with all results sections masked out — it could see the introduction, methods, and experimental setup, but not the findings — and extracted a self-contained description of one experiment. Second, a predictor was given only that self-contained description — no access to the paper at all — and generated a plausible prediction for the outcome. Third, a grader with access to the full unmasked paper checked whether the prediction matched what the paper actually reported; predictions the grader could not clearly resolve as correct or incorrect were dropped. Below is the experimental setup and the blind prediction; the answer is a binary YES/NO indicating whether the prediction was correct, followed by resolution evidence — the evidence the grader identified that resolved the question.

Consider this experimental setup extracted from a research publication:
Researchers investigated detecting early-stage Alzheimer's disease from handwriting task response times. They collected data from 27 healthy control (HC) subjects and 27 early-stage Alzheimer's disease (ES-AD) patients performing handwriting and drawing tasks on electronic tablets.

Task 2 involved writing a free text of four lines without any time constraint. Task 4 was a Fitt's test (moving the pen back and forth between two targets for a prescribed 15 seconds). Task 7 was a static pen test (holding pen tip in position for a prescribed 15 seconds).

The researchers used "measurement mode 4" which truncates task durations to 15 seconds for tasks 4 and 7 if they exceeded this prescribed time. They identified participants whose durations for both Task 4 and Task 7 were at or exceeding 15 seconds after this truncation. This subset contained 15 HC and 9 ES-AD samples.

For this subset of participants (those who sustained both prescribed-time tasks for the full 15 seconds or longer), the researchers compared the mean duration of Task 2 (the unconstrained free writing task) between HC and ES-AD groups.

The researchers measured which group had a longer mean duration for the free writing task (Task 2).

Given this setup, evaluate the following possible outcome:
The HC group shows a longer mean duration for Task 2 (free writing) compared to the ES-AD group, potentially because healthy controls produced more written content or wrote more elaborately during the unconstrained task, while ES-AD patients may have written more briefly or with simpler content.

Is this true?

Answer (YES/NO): NO